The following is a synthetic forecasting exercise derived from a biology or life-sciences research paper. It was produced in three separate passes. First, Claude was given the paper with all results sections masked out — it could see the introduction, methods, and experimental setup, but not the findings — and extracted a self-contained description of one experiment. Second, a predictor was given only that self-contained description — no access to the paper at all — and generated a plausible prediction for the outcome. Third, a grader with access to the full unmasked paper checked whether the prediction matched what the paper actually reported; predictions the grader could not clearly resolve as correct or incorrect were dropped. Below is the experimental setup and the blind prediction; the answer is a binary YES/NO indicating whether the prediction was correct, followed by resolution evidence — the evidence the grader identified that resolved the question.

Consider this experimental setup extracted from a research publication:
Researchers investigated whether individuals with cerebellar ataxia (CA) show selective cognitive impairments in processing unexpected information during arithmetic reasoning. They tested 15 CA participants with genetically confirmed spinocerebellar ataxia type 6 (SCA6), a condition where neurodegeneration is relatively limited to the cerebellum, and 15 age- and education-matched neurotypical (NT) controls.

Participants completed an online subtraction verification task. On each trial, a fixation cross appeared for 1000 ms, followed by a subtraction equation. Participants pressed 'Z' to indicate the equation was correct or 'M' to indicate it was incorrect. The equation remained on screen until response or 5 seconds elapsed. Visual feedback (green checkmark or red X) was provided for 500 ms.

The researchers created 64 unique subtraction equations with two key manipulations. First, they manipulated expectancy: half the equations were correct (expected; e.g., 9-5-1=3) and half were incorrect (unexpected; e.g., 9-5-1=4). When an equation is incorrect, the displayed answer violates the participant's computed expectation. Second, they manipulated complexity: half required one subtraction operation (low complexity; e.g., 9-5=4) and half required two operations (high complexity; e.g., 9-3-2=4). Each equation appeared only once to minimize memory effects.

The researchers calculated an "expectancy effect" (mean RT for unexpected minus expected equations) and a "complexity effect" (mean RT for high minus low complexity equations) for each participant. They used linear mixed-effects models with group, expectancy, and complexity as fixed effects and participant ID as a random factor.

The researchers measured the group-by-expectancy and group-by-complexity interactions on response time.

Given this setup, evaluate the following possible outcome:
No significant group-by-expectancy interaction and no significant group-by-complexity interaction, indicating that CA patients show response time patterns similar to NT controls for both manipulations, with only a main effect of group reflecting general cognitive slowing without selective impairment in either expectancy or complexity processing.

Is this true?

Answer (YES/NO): NO